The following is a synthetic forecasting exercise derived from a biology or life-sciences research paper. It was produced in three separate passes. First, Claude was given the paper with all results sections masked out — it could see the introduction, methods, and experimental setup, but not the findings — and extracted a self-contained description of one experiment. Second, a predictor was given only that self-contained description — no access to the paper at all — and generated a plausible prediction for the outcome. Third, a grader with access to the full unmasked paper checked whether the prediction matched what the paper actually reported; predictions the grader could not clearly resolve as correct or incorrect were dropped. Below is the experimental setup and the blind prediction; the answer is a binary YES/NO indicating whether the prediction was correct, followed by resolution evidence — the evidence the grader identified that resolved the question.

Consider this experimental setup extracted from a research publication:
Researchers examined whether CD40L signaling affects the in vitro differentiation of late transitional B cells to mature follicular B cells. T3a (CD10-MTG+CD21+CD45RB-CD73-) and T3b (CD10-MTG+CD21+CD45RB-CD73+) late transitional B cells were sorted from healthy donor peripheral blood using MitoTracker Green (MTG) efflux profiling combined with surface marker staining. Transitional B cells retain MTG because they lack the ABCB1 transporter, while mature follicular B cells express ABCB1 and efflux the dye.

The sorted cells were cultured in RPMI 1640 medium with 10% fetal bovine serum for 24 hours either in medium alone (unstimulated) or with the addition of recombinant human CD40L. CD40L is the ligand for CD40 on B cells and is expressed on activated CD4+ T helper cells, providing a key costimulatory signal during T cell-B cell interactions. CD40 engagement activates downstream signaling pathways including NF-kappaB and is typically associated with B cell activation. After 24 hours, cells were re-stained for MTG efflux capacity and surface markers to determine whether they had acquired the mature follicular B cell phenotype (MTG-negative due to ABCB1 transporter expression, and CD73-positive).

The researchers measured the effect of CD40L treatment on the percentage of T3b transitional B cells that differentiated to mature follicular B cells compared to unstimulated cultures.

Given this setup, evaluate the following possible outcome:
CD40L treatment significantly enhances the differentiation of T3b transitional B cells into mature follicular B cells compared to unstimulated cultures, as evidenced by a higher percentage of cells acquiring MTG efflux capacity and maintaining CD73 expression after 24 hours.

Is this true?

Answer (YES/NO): NO